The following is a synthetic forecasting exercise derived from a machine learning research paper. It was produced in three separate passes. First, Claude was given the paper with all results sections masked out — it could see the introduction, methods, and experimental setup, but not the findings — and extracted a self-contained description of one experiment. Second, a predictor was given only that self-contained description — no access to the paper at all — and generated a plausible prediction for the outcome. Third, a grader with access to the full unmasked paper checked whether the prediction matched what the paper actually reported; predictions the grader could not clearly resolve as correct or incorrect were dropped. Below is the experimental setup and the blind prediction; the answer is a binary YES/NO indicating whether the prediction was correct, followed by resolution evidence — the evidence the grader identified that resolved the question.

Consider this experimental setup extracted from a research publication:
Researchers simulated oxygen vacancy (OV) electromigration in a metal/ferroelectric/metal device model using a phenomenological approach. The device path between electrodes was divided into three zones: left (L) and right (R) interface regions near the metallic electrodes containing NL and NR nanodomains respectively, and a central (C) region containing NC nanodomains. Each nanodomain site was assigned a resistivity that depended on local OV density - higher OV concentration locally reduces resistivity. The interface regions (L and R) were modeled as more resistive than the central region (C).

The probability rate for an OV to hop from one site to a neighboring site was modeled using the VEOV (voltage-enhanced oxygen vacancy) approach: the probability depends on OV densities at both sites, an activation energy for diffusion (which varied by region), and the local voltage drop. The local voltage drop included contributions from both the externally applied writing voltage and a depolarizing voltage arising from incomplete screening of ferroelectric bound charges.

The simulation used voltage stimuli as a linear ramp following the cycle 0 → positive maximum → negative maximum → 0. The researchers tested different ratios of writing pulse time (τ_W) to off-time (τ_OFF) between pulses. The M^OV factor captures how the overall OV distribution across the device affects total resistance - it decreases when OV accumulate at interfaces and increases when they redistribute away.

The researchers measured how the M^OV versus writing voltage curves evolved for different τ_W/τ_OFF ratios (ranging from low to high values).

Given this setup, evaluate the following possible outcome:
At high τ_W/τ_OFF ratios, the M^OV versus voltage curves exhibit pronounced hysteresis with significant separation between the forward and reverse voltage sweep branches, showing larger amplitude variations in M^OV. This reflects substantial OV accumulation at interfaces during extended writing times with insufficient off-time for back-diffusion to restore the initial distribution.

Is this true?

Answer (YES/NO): NO